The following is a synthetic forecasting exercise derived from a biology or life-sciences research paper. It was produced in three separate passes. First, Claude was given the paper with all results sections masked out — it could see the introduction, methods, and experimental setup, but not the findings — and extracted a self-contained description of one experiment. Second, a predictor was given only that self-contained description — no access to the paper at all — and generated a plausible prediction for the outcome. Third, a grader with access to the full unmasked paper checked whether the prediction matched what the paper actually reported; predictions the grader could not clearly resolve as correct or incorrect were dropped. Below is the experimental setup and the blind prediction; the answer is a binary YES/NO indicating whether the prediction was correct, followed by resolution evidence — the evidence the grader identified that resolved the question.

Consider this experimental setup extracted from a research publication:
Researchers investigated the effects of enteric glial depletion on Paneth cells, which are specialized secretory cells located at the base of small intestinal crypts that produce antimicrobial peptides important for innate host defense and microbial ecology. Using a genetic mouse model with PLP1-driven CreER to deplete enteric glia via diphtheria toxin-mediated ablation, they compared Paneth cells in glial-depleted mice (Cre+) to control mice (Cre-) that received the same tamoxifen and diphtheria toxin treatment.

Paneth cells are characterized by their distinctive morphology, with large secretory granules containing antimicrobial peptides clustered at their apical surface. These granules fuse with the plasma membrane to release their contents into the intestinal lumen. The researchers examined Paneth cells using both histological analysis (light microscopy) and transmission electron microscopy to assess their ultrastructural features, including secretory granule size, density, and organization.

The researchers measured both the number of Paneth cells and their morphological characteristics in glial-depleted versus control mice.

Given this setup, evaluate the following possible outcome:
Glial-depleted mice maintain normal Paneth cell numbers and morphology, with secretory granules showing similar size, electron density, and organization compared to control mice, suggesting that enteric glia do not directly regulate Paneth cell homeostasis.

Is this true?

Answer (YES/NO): NO